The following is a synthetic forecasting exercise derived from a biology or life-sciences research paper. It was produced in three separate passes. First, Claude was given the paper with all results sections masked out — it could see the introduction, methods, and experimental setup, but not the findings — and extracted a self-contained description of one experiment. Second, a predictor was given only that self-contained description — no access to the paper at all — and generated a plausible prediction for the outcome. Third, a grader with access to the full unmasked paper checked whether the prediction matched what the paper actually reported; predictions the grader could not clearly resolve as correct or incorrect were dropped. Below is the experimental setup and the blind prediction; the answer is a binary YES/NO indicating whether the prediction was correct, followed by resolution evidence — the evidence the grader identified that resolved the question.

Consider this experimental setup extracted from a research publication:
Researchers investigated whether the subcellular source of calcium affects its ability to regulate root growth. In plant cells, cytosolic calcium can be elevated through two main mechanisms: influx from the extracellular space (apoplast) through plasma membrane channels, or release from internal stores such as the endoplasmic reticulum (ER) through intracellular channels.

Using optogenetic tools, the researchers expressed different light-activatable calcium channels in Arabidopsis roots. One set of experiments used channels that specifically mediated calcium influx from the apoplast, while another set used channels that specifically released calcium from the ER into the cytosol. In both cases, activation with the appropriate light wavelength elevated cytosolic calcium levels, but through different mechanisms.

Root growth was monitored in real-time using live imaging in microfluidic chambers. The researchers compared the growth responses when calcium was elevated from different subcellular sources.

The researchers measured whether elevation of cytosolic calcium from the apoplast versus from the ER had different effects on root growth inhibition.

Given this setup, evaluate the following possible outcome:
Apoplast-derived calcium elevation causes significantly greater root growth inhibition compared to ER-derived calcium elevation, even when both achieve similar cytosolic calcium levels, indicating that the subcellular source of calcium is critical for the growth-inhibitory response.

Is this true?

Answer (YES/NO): NO